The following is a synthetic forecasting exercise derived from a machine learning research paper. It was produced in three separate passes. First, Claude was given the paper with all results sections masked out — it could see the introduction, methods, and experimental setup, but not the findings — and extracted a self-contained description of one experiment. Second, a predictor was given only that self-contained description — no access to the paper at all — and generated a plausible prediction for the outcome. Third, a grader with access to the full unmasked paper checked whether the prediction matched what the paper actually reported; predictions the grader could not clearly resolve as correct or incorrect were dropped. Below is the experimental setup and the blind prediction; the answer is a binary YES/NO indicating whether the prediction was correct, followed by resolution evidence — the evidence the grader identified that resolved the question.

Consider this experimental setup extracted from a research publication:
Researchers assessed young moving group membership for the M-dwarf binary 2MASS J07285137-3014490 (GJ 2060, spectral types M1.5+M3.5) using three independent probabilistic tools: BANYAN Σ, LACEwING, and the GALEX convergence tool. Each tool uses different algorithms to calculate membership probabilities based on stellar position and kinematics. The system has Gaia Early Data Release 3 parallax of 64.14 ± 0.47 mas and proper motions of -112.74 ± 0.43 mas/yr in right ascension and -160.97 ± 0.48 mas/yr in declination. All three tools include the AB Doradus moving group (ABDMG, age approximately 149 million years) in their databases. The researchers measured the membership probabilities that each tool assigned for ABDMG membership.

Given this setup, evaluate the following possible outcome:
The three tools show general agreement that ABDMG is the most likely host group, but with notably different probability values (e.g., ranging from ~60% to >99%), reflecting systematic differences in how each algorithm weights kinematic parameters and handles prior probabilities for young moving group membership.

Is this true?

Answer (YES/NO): NO